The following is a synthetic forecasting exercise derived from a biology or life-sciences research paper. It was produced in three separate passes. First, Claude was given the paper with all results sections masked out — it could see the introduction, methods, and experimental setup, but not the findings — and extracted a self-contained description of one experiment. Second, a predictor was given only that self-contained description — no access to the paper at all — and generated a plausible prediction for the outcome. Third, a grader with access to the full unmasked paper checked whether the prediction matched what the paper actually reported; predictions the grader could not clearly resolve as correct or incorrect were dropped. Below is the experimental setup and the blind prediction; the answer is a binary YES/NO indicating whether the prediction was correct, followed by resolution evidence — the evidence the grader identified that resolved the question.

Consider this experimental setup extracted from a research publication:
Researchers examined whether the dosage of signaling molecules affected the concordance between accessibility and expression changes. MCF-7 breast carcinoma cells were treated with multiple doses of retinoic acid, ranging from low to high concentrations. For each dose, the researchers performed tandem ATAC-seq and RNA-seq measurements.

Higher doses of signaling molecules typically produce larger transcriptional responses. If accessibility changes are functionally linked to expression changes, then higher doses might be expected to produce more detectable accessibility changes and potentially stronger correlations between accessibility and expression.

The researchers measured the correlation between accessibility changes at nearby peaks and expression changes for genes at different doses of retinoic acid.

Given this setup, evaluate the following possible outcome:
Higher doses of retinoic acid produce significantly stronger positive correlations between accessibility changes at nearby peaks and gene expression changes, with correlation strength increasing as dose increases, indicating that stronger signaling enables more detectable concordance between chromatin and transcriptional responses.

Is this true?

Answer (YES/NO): NO